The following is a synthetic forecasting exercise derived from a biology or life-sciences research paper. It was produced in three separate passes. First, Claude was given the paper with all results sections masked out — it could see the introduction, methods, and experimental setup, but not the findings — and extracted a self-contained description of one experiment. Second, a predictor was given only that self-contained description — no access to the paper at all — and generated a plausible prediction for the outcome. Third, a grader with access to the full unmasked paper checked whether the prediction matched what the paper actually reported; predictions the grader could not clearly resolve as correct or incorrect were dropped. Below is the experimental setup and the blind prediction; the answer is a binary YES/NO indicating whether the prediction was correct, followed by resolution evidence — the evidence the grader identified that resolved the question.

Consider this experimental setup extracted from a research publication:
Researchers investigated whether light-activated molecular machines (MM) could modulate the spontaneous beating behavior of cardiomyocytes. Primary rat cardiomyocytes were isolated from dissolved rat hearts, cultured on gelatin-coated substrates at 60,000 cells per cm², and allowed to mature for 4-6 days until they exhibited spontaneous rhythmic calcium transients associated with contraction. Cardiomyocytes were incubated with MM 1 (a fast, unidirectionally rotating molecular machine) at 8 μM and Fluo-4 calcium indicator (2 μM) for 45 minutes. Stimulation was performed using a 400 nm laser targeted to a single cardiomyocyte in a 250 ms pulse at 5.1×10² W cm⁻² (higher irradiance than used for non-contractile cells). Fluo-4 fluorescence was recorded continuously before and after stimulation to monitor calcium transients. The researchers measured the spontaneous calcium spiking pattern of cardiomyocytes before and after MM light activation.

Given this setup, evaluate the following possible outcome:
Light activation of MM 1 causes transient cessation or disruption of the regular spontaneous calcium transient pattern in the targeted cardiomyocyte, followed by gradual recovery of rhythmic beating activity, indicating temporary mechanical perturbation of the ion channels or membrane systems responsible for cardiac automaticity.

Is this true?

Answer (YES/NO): NO